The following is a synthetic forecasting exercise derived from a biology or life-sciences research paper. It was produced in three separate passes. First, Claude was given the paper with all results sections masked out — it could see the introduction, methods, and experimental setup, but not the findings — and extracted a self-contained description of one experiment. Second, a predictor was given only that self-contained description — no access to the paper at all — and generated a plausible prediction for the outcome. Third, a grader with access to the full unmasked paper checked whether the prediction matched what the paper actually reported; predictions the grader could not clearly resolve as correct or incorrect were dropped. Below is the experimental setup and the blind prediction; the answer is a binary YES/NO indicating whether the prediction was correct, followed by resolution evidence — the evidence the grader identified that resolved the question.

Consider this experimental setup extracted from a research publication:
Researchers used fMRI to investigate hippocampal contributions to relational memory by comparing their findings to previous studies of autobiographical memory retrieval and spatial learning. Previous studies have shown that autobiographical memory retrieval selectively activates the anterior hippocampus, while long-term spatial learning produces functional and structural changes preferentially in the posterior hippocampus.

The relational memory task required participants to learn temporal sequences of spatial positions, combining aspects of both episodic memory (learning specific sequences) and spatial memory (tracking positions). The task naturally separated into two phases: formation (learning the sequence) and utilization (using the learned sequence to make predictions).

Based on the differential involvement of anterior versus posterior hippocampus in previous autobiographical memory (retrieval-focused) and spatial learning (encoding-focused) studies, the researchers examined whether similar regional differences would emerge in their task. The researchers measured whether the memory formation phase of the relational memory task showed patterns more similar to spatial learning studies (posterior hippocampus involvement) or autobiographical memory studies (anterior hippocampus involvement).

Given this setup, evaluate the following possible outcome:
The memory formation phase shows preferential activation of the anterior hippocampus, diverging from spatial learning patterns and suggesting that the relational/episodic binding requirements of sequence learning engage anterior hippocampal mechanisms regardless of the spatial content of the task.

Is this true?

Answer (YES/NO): NO